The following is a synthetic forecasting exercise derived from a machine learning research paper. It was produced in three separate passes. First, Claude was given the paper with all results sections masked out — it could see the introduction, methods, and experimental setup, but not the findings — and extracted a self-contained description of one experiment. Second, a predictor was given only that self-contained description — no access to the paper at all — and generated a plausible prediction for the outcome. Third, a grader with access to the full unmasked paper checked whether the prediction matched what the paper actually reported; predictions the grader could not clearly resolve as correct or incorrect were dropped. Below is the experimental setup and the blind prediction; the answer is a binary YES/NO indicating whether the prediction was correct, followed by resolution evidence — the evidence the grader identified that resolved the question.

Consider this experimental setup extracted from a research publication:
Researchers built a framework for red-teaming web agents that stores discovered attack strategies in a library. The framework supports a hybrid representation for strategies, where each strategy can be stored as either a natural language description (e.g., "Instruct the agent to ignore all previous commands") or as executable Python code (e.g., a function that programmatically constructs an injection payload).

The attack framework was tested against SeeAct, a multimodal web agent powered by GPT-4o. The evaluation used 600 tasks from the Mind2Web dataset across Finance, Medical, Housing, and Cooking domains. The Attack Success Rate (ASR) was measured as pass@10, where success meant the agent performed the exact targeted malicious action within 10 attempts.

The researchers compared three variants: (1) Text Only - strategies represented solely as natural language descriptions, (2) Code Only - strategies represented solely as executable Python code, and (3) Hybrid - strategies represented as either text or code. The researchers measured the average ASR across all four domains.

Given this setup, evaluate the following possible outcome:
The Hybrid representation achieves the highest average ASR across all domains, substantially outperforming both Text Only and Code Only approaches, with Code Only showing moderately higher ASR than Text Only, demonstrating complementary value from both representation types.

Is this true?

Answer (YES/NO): NO